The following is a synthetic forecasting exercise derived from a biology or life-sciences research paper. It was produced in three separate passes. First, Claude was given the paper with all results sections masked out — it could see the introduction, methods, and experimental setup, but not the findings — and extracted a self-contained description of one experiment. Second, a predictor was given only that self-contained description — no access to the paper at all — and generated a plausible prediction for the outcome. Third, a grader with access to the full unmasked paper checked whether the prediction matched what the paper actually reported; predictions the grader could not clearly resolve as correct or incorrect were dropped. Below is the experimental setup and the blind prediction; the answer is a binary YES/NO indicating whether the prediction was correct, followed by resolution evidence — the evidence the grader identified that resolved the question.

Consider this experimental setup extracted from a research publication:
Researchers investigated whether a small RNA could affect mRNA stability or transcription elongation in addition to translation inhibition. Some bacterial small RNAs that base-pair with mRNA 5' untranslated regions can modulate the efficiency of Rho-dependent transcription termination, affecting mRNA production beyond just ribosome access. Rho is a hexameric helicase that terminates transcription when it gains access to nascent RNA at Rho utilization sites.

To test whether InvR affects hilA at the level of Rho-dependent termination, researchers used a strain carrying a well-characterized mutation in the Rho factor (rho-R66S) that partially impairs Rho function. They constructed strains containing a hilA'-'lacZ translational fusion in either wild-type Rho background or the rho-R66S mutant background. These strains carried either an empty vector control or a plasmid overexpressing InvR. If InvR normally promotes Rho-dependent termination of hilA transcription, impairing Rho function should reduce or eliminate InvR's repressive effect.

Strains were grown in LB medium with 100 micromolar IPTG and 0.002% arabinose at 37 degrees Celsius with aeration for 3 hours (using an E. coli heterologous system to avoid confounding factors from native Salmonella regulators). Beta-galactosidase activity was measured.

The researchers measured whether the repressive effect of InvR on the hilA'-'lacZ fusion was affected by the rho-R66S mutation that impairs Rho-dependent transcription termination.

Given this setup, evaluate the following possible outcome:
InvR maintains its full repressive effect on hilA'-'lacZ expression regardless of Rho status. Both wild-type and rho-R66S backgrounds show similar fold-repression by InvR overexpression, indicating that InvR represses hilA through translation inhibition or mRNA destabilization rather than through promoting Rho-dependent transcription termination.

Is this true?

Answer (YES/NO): YES